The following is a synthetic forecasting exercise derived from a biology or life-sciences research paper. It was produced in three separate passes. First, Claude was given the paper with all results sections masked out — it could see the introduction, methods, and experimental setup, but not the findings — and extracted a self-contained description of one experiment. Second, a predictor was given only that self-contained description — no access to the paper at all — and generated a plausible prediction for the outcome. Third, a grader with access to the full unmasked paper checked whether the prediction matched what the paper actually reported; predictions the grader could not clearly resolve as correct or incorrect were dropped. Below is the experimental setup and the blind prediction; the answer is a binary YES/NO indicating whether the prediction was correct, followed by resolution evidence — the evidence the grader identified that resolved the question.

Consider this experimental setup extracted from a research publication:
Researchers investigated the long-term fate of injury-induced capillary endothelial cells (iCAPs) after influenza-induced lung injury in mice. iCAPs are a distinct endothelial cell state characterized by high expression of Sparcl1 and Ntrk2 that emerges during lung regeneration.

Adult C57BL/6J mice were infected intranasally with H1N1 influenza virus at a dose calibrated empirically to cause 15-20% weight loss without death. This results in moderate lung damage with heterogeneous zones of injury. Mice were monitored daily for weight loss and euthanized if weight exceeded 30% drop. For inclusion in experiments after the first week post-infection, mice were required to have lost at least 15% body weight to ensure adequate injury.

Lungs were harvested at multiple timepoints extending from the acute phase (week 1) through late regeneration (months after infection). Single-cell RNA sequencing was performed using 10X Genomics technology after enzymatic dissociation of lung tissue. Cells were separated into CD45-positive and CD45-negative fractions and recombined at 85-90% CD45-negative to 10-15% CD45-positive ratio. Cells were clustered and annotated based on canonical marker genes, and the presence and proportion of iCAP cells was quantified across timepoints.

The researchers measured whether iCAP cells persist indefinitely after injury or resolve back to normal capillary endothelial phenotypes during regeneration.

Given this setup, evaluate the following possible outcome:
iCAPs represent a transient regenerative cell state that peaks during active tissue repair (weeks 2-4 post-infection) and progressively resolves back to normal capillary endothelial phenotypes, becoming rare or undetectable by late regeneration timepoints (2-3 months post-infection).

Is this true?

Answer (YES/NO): NO